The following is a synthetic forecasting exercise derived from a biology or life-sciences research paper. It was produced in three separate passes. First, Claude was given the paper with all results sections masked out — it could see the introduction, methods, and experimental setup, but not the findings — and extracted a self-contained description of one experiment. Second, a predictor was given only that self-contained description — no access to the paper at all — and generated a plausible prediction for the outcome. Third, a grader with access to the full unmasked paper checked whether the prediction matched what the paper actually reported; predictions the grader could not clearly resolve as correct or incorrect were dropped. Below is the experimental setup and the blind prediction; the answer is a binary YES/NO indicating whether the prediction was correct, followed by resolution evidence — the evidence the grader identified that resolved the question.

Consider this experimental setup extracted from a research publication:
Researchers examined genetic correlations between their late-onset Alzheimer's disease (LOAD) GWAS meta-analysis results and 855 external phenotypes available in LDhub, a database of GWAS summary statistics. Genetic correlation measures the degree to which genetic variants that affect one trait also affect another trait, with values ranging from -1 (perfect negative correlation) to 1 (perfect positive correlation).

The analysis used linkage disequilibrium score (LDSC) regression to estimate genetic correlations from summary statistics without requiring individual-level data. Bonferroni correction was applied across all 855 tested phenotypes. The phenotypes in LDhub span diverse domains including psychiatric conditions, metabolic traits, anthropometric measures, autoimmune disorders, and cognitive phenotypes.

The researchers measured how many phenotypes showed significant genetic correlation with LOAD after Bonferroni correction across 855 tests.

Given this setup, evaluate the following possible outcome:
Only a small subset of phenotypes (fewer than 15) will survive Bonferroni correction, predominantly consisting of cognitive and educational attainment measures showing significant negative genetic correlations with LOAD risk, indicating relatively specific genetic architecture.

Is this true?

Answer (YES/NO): NO